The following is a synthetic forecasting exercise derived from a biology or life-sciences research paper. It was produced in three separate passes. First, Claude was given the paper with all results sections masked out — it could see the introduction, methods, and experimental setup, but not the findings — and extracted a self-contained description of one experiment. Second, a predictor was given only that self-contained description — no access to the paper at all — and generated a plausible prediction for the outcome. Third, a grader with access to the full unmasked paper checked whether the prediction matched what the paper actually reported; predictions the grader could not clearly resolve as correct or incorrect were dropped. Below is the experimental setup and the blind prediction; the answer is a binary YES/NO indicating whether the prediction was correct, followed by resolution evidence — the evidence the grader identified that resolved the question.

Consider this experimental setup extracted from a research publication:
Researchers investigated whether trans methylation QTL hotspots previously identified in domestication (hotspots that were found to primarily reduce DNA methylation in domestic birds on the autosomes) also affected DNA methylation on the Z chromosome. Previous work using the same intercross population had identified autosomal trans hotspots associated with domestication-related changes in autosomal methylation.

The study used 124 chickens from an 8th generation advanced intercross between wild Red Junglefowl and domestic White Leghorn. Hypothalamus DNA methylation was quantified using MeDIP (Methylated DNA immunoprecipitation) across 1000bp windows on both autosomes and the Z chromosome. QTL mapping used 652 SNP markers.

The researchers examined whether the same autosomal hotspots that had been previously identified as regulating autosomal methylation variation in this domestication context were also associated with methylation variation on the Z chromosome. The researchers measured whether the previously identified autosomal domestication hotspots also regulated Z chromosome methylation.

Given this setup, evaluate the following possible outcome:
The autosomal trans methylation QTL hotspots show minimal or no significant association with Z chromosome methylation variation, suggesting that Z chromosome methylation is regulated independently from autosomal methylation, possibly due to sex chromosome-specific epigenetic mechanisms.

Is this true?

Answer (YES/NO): NO